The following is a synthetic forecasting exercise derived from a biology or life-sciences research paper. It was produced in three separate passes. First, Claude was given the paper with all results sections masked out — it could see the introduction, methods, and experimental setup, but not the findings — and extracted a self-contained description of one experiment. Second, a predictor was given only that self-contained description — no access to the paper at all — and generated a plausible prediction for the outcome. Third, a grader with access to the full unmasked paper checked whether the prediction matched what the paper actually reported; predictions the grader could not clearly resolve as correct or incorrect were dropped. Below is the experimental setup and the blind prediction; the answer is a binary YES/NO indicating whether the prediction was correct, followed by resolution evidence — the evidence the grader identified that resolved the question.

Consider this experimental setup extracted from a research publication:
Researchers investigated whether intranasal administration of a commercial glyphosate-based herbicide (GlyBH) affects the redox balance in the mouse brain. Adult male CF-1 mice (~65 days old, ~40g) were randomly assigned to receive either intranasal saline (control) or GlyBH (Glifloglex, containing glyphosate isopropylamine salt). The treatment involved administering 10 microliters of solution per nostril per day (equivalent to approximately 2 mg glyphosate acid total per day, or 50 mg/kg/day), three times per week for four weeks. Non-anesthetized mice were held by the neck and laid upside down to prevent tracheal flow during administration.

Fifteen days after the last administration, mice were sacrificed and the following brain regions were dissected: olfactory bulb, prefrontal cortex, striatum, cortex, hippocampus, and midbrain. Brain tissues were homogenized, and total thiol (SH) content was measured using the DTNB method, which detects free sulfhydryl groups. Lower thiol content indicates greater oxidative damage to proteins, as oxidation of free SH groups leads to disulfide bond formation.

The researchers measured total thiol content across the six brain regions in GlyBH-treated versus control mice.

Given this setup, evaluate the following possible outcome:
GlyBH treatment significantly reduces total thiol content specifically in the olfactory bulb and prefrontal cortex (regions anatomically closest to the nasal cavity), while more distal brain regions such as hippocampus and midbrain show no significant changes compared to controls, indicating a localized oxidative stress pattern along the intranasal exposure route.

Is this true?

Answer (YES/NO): NO